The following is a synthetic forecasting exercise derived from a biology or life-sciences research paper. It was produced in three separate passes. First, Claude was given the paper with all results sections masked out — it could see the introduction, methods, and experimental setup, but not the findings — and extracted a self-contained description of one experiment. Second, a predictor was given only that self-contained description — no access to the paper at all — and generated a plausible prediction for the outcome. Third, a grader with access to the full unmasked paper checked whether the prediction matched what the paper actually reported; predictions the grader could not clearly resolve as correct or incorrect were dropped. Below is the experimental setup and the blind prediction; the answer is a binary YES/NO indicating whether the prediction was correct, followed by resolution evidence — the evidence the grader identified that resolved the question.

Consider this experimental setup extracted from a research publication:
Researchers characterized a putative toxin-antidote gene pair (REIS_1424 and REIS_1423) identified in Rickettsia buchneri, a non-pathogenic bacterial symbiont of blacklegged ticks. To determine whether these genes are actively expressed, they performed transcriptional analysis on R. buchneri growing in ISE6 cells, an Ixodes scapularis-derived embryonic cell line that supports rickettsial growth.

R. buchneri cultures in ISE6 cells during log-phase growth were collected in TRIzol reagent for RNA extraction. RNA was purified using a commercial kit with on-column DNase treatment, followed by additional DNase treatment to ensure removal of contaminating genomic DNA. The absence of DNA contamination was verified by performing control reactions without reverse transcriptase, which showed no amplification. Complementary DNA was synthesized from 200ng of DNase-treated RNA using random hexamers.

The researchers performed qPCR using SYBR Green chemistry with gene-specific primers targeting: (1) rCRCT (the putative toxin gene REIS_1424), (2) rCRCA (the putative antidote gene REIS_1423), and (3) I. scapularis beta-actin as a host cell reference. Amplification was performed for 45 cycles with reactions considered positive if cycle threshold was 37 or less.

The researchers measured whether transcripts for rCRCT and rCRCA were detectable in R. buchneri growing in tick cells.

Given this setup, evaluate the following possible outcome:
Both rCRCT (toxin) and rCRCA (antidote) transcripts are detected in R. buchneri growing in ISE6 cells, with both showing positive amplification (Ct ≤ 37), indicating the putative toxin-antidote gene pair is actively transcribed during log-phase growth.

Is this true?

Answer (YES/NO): YES